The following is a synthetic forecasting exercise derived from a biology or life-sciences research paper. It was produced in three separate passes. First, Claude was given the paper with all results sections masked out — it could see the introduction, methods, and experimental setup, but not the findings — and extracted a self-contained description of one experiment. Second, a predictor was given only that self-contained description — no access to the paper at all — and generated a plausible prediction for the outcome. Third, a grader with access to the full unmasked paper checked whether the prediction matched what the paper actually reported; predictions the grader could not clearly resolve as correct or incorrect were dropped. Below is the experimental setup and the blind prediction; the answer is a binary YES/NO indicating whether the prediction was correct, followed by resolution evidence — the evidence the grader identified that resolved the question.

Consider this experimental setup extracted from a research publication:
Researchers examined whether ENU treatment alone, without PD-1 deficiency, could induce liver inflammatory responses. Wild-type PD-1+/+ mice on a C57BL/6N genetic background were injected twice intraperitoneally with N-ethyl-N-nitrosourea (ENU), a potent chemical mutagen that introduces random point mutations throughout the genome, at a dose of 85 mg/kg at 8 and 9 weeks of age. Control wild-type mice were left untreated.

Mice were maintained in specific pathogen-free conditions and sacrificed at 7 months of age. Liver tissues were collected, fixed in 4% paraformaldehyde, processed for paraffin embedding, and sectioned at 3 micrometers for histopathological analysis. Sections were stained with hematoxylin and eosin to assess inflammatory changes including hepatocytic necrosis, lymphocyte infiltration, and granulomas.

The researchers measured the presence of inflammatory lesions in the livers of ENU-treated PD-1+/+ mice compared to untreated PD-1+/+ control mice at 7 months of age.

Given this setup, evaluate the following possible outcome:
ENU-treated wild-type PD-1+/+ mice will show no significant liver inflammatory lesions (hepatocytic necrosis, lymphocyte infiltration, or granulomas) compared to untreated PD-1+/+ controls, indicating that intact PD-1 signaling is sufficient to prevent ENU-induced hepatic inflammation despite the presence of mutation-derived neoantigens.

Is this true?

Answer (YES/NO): NO